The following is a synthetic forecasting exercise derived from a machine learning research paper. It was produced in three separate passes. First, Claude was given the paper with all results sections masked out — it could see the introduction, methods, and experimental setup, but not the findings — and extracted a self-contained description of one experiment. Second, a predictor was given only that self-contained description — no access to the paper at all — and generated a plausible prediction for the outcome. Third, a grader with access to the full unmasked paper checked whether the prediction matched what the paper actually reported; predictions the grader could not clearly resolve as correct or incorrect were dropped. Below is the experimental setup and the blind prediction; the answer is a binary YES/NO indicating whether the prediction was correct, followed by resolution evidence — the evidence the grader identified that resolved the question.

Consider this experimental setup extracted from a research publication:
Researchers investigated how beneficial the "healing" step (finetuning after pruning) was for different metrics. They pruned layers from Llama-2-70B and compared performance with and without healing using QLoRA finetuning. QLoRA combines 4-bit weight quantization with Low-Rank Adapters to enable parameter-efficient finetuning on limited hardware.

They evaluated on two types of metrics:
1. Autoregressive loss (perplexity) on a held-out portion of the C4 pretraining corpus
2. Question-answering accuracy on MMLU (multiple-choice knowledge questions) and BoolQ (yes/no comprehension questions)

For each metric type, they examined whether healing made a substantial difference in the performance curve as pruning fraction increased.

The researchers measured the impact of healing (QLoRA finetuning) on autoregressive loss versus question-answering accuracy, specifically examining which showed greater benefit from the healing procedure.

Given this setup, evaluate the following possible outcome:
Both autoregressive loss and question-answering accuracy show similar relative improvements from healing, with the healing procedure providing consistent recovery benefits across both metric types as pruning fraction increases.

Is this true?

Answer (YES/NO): NO